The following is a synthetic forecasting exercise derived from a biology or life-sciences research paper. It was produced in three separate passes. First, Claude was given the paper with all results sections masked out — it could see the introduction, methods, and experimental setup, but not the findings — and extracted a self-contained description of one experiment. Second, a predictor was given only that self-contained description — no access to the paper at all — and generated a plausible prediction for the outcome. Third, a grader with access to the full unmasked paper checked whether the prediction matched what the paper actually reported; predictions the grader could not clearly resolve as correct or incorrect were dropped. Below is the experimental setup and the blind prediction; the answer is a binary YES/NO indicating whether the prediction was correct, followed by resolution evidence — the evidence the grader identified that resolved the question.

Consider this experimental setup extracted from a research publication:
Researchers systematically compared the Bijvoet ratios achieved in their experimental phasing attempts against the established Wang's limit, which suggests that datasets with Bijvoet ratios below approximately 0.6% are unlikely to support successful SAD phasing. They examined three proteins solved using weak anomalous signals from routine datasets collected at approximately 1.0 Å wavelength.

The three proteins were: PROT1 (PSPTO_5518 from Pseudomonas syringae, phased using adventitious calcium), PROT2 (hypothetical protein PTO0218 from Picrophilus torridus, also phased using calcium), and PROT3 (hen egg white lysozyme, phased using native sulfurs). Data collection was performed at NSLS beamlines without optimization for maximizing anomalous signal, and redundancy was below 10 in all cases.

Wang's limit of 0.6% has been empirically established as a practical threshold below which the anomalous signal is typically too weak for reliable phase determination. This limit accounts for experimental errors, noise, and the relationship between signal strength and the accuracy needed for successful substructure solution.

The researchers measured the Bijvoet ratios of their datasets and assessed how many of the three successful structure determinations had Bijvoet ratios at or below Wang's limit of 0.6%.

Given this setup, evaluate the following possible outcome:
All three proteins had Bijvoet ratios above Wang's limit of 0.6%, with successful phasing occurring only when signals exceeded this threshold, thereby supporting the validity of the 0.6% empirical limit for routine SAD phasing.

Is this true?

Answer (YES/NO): NO